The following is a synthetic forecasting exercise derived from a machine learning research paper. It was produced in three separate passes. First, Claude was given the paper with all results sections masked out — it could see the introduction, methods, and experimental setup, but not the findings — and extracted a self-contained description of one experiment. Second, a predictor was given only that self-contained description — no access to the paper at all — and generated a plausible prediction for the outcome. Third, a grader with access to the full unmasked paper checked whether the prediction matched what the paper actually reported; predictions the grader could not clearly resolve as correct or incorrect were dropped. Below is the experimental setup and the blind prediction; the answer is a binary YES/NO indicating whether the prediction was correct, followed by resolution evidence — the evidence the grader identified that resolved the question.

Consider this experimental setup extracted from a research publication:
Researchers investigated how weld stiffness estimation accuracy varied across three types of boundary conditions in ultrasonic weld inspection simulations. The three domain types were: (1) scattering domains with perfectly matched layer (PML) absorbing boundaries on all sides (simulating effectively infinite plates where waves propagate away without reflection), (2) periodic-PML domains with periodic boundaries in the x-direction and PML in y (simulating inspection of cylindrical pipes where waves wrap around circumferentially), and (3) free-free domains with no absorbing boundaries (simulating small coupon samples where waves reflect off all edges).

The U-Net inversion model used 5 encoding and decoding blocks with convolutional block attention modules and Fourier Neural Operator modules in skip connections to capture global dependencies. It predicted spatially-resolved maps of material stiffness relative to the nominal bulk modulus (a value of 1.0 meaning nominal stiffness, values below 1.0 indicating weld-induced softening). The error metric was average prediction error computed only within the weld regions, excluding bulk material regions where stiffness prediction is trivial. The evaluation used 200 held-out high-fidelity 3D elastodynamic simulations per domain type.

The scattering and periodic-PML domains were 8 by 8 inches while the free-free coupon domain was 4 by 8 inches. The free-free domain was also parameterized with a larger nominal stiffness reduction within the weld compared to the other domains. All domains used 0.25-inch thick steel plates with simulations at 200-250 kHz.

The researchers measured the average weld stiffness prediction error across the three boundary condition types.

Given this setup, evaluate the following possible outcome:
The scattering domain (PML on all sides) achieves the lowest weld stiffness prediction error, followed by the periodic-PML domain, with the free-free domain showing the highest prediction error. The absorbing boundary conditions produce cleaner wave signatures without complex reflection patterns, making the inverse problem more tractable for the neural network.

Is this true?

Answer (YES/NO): NO